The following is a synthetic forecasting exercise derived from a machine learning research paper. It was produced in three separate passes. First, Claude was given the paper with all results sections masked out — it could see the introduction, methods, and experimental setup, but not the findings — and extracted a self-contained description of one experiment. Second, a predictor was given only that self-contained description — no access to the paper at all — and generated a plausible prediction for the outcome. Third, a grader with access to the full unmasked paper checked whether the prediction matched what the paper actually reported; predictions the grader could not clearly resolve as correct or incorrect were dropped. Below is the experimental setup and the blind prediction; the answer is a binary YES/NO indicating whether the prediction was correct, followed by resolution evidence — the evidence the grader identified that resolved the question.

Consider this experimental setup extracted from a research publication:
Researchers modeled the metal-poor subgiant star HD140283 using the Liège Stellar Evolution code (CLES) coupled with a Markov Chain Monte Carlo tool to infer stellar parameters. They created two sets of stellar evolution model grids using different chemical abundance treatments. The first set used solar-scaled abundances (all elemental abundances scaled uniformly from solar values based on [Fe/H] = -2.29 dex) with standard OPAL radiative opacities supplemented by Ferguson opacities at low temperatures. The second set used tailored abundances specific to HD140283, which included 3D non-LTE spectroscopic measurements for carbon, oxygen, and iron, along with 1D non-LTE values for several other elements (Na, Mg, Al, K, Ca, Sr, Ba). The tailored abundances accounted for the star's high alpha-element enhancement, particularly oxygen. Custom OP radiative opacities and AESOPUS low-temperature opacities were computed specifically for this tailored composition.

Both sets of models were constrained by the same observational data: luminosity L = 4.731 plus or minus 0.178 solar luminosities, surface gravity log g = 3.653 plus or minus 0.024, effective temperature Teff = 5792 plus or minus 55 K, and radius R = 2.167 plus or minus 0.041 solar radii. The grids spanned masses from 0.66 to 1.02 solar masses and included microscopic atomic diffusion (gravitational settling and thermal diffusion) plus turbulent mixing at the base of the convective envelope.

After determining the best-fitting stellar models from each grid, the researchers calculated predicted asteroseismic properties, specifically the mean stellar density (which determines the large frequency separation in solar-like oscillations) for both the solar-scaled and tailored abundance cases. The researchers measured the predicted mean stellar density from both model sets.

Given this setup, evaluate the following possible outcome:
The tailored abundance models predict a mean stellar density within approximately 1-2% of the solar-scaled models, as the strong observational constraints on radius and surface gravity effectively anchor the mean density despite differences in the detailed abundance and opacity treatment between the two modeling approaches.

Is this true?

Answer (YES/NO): NO